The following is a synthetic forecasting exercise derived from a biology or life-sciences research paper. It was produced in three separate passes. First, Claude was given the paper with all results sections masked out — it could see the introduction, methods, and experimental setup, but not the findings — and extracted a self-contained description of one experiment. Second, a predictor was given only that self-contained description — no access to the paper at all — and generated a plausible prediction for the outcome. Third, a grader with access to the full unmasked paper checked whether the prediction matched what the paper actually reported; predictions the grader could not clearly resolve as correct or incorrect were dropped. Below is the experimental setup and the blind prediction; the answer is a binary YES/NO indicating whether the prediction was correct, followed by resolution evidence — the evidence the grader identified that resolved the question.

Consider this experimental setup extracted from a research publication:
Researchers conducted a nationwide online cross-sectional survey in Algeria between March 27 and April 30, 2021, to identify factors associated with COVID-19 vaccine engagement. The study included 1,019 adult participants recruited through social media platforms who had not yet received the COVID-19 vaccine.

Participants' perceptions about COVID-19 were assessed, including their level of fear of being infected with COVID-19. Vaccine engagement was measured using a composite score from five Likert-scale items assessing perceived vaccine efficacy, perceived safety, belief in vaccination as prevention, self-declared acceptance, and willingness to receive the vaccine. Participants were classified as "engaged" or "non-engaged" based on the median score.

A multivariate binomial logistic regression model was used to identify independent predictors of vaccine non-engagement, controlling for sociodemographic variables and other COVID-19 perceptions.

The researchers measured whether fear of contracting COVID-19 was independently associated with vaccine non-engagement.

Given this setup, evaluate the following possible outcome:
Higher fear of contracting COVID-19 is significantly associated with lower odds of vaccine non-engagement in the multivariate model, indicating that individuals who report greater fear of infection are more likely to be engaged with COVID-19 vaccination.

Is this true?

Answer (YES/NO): YES